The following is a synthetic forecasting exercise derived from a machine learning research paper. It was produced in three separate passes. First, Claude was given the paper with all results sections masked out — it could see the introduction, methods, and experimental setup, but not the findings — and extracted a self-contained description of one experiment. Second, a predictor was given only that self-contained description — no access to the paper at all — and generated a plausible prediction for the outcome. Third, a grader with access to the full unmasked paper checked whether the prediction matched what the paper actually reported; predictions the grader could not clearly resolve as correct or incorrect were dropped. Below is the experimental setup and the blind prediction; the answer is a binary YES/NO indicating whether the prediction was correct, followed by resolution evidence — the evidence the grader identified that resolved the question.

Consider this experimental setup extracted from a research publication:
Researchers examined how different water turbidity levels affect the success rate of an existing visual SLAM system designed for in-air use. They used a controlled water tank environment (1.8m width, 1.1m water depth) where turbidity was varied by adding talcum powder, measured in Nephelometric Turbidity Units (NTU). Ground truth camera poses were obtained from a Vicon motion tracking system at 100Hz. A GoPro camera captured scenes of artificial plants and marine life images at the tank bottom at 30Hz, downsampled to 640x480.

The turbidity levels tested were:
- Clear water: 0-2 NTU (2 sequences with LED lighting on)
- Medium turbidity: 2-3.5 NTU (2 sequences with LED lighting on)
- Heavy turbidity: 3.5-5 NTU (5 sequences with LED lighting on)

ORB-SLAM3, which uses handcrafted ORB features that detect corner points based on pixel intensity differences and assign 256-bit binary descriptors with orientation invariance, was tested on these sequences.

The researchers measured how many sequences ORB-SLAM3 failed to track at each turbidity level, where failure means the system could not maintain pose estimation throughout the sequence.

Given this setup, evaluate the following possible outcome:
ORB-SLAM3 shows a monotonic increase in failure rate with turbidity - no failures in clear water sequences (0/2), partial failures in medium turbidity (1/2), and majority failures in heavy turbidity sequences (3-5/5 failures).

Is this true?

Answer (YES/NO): NO